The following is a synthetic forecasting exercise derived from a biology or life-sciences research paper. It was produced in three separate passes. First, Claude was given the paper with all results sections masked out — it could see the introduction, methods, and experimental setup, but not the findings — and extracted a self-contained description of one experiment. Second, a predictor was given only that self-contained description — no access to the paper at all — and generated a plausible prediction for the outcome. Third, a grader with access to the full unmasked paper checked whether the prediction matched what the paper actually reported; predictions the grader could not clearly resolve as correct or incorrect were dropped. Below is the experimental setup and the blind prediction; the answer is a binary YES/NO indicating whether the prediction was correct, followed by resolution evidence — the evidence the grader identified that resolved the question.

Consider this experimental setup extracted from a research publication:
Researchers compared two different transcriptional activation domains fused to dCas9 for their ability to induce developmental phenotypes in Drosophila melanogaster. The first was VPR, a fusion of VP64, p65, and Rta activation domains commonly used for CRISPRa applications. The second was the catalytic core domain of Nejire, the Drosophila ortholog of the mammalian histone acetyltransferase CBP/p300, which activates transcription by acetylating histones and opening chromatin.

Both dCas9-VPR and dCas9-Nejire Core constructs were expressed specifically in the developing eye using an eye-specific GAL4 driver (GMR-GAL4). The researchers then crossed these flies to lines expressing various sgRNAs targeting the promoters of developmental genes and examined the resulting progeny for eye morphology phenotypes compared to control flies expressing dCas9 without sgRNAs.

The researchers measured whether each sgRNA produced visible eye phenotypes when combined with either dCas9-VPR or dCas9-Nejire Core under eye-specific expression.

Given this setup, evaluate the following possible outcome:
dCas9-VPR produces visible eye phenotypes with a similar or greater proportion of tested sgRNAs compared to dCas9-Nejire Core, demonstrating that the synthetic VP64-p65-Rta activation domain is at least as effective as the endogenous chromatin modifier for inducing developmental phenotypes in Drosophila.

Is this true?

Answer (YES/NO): NO